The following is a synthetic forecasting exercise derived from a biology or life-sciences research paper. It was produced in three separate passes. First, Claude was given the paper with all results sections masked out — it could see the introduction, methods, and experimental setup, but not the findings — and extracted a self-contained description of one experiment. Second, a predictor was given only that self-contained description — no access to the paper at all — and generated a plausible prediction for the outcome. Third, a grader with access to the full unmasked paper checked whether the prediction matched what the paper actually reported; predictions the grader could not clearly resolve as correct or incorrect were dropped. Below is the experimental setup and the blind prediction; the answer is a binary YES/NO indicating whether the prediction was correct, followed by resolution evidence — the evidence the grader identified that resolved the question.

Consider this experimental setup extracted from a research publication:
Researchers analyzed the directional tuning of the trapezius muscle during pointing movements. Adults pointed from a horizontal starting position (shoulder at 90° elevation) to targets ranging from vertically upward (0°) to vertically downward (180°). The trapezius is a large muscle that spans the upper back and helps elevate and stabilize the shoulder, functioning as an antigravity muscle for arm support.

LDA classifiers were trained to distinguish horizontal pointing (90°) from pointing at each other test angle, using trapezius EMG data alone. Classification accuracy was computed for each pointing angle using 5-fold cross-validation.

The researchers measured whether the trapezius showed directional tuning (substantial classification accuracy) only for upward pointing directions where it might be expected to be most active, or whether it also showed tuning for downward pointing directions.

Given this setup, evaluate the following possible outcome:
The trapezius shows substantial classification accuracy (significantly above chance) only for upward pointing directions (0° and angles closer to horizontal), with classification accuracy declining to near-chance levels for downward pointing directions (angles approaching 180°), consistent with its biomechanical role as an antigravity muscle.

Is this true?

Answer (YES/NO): NO